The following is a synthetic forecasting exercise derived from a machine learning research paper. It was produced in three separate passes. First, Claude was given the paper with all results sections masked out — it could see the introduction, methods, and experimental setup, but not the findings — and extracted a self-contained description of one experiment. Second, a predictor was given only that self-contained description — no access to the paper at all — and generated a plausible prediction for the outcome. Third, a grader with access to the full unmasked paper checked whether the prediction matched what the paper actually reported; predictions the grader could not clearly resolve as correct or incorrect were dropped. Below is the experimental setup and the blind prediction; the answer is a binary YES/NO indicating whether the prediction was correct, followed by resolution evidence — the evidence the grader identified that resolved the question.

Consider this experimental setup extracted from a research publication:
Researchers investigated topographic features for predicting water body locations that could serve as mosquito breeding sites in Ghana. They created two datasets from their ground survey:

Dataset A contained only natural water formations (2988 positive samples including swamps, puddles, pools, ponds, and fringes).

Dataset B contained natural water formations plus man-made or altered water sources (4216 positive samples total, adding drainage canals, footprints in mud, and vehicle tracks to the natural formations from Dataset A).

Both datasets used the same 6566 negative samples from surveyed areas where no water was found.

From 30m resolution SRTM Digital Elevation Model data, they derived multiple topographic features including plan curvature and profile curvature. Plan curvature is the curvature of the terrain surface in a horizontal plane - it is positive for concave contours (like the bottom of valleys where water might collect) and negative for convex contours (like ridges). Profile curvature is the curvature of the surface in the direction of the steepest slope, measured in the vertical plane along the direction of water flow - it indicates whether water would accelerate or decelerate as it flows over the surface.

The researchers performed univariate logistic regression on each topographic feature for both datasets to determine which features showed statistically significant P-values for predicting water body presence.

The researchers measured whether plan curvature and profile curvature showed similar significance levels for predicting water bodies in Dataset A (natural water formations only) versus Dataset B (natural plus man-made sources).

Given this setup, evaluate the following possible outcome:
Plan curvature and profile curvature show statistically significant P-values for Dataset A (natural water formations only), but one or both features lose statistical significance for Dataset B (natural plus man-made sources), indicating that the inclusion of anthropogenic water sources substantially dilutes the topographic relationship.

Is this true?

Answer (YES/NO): NO